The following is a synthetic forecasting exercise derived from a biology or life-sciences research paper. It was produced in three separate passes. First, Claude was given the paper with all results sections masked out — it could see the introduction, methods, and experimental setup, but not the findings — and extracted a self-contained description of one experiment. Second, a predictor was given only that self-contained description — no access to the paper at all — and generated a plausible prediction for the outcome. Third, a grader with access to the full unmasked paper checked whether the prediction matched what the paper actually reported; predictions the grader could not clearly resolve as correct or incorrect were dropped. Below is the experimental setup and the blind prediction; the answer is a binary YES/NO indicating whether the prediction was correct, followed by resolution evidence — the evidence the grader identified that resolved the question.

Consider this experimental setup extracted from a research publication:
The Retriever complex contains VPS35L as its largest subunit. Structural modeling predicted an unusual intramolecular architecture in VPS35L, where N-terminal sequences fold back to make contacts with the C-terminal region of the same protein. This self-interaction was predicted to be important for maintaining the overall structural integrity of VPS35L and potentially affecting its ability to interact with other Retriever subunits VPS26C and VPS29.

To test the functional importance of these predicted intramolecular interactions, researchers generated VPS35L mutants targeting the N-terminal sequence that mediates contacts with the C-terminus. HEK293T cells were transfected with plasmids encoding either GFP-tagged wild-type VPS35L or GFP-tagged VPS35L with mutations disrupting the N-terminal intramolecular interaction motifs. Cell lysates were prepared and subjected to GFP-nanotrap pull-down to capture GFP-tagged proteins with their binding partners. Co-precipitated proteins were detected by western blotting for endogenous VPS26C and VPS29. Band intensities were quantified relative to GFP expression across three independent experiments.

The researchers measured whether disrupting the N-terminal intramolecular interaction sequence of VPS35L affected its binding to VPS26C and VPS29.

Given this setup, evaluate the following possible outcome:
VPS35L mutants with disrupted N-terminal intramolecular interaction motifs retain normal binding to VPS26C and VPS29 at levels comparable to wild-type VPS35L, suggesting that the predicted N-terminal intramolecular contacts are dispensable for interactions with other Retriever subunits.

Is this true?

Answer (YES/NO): NO